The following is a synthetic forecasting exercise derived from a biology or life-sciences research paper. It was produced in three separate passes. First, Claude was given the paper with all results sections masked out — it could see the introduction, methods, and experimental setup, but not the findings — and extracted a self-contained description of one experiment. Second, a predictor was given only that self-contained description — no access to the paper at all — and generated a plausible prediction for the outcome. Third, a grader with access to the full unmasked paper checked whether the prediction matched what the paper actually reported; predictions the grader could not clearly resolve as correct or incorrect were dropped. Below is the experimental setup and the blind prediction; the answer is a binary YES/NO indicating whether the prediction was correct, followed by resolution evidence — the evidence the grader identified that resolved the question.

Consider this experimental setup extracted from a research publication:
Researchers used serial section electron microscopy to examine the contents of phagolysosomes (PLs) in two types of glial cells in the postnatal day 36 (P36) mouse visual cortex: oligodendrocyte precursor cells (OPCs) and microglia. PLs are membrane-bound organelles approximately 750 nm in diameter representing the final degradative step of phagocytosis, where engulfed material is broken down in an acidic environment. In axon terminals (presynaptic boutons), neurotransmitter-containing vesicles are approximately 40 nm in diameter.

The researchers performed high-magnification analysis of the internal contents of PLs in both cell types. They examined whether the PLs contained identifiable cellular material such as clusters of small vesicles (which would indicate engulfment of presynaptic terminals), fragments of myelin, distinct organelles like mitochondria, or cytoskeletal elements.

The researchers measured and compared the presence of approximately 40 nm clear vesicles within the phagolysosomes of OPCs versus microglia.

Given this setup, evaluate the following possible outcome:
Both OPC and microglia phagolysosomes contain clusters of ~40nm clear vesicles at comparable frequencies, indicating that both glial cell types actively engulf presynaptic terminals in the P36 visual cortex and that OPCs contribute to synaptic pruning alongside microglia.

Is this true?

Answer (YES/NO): NO